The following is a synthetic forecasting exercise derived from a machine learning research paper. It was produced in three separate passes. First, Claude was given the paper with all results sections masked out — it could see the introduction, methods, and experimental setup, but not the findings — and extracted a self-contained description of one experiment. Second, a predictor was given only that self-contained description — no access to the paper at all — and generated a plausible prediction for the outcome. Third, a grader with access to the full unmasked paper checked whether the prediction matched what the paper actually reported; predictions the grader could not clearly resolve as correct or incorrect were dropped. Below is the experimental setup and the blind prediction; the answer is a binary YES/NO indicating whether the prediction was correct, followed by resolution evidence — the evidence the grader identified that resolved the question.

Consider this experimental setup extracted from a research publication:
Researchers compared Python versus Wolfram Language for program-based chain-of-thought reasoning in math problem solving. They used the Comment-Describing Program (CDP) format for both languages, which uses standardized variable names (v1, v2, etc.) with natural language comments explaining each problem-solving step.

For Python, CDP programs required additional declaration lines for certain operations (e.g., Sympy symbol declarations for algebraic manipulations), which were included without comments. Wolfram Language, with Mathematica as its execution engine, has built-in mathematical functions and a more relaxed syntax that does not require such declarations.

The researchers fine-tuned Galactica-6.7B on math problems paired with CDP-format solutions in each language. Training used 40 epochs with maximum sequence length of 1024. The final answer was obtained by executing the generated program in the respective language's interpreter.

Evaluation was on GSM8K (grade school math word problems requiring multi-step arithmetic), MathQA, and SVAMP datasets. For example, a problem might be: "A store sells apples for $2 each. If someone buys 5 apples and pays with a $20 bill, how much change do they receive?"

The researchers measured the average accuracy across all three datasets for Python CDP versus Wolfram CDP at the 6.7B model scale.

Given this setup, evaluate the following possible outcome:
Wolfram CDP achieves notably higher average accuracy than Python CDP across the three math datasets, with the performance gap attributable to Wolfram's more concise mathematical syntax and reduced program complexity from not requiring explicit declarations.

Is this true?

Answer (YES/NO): NO